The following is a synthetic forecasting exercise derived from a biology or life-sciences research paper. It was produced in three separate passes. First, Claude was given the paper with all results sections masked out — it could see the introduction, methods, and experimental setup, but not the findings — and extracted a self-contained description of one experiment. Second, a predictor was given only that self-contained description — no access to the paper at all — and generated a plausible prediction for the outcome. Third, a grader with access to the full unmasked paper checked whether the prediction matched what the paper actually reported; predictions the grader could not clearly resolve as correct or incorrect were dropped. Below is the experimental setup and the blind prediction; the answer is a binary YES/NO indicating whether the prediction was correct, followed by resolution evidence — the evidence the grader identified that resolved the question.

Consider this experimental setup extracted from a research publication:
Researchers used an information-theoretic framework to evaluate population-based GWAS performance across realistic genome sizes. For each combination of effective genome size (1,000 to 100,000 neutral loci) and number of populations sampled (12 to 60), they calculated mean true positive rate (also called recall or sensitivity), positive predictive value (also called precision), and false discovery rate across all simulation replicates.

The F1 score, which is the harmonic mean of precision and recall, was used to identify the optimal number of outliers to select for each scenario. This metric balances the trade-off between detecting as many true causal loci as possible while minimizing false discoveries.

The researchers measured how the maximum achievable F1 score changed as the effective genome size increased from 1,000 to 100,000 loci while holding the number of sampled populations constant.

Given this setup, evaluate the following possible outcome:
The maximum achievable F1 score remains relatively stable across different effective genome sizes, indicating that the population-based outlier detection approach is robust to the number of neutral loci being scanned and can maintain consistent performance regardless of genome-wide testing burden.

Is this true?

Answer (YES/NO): NO